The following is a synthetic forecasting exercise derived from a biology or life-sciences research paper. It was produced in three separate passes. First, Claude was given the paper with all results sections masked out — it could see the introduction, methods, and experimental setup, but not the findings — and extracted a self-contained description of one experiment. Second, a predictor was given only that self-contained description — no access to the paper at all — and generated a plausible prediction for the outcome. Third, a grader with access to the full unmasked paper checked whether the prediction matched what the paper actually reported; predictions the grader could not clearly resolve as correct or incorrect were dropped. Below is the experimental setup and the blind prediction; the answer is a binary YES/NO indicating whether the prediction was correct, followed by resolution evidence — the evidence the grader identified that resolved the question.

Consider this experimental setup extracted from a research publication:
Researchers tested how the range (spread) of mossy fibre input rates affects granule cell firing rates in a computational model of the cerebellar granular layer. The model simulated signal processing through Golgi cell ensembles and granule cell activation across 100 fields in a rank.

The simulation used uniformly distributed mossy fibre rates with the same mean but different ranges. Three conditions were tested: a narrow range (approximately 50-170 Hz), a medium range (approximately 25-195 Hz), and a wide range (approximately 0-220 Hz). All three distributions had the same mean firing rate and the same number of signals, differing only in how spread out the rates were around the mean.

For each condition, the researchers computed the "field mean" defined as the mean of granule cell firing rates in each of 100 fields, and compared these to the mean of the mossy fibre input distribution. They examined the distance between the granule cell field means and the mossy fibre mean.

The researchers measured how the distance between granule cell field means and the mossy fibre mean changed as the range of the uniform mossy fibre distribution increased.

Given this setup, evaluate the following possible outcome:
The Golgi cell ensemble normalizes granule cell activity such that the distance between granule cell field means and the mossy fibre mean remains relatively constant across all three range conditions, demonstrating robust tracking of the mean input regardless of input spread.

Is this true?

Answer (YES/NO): NO